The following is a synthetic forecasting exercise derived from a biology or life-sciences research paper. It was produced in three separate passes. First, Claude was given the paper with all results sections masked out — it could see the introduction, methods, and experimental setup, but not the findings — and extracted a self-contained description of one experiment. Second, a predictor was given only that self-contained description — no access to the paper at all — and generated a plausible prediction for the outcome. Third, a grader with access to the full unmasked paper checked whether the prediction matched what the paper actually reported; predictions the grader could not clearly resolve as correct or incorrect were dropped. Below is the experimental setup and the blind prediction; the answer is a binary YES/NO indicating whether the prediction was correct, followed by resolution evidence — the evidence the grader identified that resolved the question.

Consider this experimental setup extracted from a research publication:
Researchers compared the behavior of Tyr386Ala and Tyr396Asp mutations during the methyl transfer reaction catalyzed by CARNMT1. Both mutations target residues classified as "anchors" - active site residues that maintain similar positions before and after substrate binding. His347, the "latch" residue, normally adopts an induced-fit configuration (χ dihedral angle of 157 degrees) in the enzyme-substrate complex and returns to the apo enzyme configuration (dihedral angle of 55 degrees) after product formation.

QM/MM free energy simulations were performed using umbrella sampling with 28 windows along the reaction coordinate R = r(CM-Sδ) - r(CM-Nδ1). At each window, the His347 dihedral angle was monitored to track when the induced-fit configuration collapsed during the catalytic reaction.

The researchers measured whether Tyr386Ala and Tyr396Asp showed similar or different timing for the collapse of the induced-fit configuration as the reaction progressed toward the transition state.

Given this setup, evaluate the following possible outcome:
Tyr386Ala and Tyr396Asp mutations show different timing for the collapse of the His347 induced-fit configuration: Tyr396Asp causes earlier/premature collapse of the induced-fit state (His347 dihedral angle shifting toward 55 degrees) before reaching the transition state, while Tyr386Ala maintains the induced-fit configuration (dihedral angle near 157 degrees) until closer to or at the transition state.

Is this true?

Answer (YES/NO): NO